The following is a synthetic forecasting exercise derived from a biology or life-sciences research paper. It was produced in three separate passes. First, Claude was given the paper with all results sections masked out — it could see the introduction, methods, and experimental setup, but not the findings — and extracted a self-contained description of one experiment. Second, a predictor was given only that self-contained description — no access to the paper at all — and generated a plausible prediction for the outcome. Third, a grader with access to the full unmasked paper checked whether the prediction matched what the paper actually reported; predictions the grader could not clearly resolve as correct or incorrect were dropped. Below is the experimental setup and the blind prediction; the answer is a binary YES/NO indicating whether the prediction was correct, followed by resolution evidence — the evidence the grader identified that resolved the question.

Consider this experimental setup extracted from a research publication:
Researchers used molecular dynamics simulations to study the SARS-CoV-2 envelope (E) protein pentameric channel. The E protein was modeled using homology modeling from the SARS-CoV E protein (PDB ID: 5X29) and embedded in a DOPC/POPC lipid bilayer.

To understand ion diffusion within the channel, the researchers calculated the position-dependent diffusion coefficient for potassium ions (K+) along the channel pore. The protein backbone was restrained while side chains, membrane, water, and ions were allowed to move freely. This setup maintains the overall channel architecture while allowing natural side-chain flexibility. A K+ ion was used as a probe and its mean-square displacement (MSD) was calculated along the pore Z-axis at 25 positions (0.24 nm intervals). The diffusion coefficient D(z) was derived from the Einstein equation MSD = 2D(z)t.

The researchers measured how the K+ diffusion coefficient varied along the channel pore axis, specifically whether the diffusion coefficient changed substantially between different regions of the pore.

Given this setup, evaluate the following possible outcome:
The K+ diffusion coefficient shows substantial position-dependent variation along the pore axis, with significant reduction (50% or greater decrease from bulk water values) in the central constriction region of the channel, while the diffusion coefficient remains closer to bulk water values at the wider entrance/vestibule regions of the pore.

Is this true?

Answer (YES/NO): YES